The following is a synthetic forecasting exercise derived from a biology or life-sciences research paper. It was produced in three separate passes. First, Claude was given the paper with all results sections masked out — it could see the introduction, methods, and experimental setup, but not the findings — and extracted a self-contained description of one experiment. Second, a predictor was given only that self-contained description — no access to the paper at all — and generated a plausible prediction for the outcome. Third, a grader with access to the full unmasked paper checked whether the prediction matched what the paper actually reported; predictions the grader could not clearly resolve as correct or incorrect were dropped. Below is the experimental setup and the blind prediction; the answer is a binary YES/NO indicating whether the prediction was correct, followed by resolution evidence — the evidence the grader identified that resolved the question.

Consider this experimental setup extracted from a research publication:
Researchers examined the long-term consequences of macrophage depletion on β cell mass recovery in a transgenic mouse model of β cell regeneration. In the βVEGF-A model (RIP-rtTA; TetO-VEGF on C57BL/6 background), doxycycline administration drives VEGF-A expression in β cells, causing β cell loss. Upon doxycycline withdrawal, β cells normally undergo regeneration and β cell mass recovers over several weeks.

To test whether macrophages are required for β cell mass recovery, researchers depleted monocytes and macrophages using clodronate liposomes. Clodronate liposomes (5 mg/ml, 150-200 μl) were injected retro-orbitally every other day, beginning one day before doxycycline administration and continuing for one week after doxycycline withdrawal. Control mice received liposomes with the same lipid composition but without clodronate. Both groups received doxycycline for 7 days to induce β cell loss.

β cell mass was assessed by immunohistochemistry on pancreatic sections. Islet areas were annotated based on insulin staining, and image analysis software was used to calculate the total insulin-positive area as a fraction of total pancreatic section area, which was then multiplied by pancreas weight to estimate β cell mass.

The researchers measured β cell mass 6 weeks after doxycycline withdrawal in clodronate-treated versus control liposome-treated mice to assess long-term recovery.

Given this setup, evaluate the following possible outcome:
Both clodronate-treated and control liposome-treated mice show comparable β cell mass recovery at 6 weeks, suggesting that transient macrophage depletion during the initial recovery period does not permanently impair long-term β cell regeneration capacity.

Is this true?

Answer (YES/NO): NO